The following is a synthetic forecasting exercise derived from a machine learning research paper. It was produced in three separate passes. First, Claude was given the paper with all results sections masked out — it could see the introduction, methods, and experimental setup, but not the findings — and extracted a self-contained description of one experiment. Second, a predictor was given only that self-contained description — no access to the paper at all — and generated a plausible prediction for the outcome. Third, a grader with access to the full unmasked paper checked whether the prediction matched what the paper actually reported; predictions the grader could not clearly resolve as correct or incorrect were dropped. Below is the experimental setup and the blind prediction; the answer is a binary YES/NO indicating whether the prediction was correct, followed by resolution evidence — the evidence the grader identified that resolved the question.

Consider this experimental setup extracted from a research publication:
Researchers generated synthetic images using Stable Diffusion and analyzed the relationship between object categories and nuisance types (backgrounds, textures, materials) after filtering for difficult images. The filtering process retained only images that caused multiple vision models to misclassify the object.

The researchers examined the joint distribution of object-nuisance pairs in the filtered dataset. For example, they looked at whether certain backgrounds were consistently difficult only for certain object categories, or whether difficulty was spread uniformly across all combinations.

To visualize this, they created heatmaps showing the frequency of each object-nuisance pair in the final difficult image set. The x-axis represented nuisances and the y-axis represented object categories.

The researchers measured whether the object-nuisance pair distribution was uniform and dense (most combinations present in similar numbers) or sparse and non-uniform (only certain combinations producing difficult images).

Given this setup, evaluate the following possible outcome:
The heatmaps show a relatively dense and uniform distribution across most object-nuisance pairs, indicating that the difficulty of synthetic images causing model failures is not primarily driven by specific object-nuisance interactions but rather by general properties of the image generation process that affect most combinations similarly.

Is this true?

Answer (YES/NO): NO